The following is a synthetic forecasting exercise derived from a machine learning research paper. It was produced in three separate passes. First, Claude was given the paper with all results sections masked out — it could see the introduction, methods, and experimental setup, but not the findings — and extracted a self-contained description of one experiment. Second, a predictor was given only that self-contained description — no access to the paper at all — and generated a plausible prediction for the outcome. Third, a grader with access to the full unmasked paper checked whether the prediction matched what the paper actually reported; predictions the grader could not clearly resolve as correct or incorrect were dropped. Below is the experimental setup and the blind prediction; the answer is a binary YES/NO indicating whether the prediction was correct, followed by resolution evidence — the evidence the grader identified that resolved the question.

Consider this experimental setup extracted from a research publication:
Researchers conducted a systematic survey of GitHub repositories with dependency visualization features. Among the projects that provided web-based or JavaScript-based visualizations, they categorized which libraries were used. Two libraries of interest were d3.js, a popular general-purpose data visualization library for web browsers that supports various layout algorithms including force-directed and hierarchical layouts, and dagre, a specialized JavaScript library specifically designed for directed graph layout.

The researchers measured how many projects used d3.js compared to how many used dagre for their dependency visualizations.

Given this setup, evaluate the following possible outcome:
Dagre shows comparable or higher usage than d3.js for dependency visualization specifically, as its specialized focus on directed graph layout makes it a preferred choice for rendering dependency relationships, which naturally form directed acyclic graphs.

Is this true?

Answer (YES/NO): NO